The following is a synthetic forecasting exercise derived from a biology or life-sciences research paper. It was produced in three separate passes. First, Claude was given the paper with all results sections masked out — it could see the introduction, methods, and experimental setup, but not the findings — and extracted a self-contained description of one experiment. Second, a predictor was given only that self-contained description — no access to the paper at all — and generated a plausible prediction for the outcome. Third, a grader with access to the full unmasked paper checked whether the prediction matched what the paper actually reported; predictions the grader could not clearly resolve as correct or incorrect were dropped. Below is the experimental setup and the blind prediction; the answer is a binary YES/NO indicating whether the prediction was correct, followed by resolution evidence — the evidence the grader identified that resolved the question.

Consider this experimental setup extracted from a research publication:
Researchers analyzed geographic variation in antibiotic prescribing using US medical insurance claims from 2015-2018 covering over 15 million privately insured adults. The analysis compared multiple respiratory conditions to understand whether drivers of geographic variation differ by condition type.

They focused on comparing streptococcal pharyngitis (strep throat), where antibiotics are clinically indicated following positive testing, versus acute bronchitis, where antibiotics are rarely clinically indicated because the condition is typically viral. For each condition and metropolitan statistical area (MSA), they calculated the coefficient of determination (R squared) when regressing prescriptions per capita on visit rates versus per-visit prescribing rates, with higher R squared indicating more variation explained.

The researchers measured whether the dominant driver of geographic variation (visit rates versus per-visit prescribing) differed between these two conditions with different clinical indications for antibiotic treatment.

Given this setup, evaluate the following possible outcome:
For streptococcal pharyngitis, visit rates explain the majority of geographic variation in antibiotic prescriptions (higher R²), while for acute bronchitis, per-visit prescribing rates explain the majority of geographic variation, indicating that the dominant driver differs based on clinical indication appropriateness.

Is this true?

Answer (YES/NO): NO